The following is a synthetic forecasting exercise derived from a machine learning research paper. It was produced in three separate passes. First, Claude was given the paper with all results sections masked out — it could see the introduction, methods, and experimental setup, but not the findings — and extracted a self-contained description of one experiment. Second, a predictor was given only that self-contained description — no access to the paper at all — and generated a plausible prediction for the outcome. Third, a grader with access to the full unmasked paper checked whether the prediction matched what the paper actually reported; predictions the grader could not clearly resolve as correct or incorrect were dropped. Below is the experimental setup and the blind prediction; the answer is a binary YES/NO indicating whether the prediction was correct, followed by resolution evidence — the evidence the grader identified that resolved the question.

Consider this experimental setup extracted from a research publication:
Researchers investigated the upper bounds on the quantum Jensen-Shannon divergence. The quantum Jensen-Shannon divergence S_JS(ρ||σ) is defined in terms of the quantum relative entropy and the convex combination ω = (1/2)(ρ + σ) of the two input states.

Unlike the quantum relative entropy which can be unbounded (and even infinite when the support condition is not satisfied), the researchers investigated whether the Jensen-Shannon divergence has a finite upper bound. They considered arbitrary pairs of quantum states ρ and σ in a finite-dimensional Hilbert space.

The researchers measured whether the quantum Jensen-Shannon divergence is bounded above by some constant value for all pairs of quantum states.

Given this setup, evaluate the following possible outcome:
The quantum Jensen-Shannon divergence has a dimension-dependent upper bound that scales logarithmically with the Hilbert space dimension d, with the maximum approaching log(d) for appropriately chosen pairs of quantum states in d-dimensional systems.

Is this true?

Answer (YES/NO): NO